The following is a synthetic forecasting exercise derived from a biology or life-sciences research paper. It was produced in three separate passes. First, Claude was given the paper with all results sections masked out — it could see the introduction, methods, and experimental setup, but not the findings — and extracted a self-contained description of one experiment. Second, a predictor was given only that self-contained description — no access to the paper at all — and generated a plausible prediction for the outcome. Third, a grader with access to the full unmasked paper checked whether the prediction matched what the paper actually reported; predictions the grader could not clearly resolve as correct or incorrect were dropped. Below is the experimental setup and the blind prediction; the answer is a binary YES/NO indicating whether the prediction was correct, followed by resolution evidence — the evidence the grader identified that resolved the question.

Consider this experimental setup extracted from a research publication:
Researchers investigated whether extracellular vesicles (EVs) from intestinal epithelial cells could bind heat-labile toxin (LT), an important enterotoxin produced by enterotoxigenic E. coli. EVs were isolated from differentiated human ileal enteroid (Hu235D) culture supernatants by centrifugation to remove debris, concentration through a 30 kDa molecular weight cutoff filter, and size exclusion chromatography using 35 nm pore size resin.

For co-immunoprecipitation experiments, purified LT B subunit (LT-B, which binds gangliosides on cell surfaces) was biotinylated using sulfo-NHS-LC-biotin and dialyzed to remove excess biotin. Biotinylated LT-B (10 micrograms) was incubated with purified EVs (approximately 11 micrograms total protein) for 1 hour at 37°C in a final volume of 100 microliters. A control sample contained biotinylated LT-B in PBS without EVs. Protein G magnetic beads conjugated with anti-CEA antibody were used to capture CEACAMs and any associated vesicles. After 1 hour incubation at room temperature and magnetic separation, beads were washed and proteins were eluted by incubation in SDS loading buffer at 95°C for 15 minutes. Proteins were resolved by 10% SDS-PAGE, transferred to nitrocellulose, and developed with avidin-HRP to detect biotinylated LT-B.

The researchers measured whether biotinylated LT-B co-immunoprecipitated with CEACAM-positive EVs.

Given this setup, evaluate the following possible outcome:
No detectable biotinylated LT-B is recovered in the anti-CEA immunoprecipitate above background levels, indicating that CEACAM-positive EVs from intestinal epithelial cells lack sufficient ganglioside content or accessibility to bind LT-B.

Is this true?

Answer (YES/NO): NO